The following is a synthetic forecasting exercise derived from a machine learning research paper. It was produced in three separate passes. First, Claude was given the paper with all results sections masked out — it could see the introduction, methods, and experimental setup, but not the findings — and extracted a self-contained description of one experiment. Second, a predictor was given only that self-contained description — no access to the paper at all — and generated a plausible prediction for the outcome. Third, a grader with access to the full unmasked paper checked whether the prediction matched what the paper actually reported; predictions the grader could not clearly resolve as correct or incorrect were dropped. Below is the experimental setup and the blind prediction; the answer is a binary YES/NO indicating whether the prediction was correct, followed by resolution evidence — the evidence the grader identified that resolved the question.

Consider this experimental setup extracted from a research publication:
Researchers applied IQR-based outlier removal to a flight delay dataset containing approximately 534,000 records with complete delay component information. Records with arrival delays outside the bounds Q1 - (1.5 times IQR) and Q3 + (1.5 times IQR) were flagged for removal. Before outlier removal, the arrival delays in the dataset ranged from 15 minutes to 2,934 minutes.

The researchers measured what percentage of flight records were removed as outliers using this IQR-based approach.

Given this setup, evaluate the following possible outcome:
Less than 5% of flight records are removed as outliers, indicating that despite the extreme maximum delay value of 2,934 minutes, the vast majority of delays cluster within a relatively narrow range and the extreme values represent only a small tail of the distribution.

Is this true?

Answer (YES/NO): NO